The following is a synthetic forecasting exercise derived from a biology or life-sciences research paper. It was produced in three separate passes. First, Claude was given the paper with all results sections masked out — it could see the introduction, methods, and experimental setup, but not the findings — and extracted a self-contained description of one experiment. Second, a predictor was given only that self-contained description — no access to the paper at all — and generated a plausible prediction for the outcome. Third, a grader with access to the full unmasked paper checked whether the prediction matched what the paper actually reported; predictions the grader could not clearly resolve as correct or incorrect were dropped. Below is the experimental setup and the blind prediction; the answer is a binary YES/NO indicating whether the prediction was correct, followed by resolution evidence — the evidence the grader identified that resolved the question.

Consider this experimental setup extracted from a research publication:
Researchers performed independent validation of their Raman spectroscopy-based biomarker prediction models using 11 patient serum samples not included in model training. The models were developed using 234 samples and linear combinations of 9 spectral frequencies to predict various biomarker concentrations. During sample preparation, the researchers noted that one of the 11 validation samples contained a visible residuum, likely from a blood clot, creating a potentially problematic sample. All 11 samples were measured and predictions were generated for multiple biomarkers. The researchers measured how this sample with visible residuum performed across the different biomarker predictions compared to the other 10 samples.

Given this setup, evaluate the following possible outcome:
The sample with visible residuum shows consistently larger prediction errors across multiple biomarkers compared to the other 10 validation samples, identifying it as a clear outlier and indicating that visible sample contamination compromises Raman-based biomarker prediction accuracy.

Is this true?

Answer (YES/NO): YES